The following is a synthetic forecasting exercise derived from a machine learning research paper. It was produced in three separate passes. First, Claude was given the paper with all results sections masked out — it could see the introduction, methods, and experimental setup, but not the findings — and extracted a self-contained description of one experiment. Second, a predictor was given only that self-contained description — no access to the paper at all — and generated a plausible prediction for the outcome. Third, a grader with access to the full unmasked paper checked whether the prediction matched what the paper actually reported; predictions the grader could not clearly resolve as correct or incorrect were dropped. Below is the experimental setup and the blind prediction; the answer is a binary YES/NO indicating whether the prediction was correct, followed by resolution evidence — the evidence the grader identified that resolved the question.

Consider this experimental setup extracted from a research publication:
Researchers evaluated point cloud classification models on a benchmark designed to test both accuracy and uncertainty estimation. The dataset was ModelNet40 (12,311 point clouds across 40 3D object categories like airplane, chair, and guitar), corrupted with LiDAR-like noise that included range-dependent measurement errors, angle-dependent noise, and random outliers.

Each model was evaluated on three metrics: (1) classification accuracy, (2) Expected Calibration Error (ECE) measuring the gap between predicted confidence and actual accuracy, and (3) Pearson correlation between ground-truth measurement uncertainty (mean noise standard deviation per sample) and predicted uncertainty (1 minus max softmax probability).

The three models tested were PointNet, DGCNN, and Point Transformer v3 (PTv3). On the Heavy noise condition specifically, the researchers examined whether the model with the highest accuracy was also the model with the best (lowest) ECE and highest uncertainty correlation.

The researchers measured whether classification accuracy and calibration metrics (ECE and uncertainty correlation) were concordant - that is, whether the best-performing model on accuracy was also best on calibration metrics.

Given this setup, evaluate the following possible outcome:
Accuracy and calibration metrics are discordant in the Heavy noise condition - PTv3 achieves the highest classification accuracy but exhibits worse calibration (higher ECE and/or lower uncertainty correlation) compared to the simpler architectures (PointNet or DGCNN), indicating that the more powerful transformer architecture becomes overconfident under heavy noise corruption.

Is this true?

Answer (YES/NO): NO